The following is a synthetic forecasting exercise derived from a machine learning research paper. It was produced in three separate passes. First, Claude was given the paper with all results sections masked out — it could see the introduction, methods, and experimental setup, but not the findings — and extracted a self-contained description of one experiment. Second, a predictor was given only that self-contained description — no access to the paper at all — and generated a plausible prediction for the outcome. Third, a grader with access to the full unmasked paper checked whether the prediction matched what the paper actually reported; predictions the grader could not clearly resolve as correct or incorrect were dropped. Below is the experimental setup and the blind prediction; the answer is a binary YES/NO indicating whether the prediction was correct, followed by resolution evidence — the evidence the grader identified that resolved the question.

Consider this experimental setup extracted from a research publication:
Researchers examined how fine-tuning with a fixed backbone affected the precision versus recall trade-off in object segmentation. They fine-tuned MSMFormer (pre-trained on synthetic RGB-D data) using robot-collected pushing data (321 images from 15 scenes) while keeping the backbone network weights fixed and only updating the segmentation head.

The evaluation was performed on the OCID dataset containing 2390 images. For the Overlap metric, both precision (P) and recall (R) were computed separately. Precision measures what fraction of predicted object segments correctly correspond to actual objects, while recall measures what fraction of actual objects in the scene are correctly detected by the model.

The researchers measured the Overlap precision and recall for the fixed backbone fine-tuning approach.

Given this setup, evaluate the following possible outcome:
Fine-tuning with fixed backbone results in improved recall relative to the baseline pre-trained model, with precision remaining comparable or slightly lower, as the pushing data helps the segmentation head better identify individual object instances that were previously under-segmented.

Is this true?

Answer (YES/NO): NO